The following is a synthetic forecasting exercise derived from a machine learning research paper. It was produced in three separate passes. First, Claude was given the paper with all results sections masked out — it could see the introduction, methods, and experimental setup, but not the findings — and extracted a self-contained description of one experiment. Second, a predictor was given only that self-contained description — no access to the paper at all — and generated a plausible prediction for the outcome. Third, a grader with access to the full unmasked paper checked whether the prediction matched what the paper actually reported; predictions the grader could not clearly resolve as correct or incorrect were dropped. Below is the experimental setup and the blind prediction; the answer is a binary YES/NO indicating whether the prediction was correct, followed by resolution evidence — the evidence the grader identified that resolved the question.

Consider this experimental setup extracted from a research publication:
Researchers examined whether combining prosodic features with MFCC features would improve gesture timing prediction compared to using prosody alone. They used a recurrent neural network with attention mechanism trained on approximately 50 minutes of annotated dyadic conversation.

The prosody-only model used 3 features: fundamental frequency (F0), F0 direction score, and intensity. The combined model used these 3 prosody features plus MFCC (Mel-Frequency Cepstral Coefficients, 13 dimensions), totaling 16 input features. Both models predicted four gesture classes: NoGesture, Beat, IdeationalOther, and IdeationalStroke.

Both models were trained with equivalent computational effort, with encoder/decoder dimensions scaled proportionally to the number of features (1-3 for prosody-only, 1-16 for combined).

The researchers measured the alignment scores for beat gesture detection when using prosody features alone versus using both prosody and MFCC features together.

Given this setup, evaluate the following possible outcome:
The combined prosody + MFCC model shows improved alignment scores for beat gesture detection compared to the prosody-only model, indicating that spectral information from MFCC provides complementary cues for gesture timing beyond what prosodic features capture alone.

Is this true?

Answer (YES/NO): NO